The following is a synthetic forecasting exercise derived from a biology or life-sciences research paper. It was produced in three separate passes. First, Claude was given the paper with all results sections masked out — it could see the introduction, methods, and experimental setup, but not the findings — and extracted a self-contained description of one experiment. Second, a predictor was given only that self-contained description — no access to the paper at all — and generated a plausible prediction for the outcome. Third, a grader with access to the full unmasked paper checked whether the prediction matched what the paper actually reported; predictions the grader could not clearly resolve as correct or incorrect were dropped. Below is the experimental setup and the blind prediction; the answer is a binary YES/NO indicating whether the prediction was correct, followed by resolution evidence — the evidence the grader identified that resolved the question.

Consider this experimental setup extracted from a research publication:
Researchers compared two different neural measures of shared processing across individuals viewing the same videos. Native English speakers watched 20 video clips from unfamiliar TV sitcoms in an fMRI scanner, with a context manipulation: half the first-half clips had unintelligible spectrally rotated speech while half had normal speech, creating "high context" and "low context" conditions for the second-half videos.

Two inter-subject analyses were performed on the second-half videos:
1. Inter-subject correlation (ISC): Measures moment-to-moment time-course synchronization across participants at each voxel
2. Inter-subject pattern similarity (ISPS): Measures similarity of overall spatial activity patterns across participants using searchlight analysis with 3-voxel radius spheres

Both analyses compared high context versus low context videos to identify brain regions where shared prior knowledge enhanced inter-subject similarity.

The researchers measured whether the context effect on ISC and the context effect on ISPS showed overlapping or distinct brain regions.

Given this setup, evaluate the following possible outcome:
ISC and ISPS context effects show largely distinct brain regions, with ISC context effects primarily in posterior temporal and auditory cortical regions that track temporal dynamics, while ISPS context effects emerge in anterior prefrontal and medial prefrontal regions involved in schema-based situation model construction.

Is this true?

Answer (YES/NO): NO